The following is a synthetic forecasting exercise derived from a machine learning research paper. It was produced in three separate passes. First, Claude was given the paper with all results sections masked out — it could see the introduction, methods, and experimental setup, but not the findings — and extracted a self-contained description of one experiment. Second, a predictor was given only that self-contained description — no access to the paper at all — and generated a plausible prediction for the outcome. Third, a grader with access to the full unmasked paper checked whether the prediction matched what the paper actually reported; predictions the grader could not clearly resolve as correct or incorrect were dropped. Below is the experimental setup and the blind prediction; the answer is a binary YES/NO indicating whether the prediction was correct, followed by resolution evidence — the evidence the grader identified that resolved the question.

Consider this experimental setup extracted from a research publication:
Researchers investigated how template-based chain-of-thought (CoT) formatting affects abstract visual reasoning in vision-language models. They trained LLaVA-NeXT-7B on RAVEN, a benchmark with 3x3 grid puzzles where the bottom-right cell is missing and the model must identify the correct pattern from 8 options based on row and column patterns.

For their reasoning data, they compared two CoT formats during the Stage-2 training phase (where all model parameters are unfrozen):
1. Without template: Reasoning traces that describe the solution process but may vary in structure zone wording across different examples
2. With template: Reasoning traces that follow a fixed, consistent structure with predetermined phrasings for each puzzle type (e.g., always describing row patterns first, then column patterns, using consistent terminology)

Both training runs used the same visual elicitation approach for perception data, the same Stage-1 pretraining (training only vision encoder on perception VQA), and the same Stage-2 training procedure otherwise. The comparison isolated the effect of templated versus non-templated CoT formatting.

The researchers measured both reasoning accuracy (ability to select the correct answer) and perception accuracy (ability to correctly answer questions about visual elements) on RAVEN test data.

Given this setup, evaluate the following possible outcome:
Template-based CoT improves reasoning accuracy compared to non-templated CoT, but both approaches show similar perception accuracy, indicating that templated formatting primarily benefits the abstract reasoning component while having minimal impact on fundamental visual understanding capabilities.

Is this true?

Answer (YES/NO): NO